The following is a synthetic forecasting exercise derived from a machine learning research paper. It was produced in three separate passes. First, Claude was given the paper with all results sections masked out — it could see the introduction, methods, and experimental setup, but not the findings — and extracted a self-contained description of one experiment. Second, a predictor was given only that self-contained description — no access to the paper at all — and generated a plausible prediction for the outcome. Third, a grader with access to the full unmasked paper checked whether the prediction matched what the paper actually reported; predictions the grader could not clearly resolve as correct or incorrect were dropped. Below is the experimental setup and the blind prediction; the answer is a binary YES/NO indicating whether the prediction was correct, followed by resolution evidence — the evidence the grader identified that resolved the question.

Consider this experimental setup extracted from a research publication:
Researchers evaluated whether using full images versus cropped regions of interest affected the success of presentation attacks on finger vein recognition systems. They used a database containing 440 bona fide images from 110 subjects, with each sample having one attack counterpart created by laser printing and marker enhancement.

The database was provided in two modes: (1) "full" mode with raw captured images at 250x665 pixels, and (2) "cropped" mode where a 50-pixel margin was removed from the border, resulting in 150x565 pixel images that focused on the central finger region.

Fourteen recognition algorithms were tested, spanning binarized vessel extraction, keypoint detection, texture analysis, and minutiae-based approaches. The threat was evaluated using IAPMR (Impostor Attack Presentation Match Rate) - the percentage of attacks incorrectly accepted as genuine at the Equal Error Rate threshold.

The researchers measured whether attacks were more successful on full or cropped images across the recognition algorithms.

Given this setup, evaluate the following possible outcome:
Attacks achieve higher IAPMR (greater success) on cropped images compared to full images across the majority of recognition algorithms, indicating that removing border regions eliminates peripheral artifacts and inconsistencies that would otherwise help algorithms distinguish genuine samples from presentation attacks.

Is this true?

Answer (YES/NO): NO